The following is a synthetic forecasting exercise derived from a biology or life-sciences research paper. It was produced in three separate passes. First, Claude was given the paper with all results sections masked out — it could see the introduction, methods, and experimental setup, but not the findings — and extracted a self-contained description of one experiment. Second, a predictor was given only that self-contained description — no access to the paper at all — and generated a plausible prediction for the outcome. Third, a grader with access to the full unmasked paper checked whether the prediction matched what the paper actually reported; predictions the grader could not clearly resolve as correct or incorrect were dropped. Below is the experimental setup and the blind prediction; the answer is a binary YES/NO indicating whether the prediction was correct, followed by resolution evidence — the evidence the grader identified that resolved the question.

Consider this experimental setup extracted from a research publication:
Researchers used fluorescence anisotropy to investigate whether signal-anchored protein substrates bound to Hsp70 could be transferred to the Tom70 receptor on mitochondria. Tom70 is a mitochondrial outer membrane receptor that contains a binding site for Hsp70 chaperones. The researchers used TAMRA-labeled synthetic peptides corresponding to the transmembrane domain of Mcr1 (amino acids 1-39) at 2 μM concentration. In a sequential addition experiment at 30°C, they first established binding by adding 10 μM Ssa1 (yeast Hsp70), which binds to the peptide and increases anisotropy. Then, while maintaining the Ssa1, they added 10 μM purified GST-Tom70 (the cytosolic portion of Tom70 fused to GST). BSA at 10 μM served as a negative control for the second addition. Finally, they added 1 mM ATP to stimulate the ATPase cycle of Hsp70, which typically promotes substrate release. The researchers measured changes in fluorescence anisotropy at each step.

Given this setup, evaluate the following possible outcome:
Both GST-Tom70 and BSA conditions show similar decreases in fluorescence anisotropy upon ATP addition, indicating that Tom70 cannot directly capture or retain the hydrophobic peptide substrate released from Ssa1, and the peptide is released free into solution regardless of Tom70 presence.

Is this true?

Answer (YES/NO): NO